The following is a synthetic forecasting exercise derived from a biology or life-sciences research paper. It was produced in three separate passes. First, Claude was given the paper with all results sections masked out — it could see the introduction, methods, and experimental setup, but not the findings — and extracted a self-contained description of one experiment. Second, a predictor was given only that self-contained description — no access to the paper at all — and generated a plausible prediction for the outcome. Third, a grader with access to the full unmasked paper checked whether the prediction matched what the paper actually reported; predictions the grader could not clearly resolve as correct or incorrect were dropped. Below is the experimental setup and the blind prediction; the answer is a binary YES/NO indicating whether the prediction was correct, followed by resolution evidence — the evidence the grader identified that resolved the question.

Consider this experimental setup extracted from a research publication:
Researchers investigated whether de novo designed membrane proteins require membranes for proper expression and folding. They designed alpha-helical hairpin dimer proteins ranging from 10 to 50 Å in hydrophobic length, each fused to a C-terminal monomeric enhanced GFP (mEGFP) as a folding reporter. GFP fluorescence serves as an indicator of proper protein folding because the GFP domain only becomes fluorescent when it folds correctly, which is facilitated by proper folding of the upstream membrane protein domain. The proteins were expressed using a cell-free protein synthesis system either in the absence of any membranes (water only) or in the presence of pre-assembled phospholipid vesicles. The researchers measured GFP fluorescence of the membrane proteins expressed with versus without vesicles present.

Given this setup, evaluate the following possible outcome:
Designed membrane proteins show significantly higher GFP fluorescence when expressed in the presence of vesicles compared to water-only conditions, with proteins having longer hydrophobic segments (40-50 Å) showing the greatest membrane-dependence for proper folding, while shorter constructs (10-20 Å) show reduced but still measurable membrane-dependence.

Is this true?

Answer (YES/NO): NO